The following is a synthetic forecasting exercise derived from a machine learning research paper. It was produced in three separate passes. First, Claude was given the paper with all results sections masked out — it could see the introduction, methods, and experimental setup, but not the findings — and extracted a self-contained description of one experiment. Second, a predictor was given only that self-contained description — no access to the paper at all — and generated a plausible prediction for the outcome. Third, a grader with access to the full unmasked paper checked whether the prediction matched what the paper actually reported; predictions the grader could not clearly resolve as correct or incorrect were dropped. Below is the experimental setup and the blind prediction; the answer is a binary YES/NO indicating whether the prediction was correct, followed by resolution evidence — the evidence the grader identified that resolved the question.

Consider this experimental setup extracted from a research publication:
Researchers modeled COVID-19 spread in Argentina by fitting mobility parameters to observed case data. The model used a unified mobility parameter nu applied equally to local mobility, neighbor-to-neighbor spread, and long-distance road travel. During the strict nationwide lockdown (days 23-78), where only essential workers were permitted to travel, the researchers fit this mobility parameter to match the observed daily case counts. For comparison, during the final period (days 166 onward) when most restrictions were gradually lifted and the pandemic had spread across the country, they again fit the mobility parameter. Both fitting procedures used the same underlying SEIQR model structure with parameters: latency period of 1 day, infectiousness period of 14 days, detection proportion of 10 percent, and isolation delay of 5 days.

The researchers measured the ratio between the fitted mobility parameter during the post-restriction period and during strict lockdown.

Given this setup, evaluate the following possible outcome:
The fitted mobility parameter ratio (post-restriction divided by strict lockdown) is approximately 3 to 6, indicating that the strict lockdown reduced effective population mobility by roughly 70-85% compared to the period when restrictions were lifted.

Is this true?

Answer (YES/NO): NO